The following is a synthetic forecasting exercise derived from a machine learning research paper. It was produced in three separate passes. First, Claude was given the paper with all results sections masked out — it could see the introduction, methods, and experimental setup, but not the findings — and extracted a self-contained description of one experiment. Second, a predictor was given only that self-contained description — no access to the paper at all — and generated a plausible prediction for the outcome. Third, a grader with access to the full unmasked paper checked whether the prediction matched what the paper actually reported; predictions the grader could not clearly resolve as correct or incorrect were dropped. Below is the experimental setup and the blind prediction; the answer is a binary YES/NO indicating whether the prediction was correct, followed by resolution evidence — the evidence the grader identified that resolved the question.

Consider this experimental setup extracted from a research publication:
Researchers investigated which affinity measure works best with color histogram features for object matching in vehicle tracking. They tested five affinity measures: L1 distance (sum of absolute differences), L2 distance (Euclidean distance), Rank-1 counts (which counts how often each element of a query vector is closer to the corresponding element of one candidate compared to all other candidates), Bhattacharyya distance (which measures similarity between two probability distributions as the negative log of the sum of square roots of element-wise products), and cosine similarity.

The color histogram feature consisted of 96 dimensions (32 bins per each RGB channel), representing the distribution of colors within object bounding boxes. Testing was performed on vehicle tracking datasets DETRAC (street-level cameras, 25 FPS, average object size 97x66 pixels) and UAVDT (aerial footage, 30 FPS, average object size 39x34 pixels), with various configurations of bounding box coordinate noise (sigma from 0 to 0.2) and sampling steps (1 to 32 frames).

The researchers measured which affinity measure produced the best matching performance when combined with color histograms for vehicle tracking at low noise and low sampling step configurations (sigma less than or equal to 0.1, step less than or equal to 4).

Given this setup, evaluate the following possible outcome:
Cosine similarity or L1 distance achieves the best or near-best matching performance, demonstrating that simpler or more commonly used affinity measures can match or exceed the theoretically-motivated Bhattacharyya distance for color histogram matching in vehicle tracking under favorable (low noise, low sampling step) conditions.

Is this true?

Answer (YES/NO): NO